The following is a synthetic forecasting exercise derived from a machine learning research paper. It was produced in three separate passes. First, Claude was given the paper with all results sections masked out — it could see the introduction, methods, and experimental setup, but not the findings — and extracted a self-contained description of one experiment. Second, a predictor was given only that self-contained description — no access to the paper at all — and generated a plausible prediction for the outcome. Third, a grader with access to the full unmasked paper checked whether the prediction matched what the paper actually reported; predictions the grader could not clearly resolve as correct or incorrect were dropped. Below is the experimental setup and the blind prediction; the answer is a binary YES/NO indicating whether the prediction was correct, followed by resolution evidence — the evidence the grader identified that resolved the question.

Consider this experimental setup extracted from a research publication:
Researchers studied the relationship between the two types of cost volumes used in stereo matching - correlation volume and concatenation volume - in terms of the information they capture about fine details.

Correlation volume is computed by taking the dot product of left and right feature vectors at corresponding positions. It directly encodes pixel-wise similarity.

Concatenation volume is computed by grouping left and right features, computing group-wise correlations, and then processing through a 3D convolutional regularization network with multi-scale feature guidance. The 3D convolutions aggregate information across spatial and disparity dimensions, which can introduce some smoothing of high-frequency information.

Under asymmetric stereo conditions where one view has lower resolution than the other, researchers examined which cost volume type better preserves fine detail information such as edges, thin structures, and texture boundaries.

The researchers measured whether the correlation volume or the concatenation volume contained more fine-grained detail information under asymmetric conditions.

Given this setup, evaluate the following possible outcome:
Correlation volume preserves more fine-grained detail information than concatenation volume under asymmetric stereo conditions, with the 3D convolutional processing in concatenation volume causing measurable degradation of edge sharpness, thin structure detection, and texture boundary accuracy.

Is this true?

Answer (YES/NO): NO